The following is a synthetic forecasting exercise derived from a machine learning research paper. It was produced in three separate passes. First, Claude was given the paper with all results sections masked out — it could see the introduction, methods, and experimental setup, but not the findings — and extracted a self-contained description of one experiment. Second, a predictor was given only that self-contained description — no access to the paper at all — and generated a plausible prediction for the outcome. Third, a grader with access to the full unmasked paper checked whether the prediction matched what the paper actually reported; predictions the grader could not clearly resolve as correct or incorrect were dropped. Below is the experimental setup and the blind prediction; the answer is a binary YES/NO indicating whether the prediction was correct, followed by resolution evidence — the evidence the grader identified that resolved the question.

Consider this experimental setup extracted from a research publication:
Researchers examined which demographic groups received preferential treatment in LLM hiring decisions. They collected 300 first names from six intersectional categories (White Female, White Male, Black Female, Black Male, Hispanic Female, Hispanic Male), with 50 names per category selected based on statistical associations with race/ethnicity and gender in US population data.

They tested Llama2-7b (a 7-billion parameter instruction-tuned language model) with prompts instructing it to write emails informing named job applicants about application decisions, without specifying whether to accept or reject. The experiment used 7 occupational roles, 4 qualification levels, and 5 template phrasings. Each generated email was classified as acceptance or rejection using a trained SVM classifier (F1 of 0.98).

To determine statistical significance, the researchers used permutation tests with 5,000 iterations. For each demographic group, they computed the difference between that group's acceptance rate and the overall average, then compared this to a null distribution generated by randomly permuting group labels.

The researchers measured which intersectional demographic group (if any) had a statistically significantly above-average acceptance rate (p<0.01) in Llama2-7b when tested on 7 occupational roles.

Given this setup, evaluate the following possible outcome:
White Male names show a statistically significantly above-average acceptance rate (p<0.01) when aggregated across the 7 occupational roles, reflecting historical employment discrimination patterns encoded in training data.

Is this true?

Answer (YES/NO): NO